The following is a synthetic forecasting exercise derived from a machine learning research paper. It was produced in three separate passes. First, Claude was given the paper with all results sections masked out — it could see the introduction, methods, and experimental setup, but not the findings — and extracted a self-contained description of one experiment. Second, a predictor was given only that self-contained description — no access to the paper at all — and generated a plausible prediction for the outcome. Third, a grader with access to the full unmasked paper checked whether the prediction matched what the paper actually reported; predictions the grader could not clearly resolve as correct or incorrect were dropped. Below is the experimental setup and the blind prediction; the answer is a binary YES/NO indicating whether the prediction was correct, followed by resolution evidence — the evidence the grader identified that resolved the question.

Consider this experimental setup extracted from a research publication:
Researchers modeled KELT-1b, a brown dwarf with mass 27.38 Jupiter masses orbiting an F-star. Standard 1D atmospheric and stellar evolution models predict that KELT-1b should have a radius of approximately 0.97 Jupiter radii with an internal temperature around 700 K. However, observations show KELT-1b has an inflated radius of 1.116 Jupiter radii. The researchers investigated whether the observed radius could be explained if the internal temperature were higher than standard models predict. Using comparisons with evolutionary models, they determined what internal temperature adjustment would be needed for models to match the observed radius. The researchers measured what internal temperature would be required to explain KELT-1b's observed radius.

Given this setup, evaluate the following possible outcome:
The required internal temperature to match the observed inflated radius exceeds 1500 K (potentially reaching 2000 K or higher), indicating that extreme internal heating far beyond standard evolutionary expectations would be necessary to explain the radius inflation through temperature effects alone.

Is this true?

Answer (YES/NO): YES